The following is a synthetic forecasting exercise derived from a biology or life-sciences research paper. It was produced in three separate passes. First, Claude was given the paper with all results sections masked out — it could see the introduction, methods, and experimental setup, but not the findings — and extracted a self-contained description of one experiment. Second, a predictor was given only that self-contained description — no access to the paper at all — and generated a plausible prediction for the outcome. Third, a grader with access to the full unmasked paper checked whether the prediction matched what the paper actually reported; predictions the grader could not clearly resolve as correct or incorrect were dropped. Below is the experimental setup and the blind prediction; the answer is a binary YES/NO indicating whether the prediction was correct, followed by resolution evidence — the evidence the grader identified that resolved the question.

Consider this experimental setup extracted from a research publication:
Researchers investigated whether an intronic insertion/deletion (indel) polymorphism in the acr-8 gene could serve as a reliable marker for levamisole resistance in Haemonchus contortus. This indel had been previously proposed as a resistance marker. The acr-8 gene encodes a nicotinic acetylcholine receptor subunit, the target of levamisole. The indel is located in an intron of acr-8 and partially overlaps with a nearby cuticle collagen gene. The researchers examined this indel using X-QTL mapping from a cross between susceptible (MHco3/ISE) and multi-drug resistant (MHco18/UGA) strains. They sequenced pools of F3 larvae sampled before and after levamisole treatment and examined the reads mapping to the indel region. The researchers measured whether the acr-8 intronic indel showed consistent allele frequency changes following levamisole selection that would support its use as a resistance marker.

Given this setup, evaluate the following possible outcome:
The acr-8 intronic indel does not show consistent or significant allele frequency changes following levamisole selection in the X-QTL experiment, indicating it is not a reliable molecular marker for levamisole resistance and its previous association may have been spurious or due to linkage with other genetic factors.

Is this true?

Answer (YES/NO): YES